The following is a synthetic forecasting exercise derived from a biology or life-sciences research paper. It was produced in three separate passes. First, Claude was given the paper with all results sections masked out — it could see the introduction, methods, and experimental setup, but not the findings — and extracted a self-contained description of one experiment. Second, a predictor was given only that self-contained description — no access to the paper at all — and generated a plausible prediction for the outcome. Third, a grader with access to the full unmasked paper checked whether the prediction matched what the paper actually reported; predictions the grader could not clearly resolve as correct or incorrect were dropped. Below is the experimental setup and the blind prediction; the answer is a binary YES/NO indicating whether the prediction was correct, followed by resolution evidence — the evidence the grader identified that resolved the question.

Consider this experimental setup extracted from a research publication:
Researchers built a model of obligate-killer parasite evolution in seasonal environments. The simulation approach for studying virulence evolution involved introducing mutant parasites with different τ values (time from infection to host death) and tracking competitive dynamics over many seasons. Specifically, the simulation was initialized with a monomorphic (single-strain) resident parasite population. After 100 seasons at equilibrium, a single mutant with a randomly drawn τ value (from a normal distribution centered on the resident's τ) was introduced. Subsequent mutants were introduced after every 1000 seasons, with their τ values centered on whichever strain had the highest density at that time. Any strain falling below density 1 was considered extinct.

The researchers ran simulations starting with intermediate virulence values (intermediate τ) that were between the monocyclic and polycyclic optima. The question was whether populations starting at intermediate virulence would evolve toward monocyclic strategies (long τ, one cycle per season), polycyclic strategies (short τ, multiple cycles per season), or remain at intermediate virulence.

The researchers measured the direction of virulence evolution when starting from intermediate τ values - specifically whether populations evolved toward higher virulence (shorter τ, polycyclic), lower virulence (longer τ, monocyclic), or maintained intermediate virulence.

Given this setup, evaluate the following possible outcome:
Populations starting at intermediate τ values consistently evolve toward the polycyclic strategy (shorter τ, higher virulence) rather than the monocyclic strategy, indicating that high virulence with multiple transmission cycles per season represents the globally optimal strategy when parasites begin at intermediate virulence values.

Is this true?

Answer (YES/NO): NO